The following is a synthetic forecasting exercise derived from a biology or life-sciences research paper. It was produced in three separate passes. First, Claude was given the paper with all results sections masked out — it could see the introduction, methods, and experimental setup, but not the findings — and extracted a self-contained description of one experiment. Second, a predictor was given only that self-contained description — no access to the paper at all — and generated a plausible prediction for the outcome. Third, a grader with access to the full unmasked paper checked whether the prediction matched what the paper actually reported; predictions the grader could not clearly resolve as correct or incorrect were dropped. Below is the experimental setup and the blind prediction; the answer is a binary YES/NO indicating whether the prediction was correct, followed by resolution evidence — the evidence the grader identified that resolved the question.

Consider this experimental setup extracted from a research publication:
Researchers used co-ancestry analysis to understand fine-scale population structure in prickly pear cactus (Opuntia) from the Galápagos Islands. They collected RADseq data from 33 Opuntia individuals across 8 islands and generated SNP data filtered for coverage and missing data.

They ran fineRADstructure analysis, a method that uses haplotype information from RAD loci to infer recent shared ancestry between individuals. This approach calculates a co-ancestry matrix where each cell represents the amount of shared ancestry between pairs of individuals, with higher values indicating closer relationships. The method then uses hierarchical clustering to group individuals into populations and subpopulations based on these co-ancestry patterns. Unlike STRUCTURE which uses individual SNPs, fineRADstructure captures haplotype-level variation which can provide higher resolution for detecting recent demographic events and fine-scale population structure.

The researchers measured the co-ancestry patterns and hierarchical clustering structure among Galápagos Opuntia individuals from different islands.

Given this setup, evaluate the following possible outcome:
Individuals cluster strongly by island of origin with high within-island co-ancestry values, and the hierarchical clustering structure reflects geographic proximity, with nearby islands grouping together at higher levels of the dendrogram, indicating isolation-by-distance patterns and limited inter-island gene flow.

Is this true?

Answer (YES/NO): YES